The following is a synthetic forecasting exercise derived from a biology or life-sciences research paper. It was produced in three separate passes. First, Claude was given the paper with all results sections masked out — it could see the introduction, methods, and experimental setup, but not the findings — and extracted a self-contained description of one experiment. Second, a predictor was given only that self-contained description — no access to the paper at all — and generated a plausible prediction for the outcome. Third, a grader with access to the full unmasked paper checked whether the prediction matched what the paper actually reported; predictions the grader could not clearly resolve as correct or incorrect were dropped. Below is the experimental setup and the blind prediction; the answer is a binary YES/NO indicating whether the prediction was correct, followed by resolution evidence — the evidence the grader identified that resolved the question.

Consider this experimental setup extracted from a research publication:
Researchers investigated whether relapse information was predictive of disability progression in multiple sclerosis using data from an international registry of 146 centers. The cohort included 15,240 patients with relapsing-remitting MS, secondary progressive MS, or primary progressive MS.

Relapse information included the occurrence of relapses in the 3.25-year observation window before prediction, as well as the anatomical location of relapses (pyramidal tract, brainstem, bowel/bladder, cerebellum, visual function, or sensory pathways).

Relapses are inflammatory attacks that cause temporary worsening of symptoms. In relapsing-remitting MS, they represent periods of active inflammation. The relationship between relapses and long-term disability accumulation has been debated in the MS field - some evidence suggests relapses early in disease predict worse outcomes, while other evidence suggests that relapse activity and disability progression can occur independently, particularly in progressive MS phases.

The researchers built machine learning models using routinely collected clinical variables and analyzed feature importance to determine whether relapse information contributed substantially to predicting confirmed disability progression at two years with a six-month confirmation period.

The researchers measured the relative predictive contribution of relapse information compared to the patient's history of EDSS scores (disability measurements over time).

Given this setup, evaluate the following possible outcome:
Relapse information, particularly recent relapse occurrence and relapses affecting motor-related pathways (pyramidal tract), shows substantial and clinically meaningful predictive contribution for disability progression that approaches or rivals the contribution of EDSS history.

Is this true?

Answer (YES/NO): NO